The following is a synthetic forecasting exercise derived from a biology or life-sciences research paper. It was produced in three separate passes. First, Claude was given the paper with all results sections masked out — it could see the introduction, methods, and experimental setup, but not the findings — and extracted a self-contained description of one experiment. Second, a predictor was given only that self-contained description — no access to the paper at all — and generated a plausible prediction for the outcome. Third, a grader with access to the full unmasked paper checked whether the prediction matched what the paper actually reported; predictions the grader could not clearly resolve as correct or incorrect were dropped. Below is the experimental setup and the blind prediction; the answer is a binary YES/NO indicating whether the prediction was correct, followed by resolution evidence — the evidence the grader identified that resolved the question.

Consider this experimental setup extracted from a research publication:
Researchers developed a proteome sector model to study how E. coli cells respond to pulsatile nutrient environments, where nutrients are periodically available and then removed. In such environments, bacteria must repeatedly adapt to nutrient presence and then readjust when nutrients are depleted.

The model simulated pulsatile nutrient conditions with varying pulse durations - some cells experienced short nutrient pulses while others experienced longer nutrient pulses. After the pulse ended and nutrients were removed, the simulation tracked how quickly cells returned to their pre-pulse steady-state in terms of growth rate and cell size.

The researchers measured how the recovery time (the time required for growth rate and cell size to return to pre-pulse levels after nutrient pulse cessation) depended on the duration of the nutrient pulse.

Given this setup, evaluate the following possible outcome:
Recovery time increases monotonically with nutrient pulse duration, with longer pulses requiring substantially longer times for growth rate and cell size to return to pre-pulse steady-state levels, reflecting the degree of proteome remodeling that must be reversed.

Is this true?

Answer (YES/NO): NO